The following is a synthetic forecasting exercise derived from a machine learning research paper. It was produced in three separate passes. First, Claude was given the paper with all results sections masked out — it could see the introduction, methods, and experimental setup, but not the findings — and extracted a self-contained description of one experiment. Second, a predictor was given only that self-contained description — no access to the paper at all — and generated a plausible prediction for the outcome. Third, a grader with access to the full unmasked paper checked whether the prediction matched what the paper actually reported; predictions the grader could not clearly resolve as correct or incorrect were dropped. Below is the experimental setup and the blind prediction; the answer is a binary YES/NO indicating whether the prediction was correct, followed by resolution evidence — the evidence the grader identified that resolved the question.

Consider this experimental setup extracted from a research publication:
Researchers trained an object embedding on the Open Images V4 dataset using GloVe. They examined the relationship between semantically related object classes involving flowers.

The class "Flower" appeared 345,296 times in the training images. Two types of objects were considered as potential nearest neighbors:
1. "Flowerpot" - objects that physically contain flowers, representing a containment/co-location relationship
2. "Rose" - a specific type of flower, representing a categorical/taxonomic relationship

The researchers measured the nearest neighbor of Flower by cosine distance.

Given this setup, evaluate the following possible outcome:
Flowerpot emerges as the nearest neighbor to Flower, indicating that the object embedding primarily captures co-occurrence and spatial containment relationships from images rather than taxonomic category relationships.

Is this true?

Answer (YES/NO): YES